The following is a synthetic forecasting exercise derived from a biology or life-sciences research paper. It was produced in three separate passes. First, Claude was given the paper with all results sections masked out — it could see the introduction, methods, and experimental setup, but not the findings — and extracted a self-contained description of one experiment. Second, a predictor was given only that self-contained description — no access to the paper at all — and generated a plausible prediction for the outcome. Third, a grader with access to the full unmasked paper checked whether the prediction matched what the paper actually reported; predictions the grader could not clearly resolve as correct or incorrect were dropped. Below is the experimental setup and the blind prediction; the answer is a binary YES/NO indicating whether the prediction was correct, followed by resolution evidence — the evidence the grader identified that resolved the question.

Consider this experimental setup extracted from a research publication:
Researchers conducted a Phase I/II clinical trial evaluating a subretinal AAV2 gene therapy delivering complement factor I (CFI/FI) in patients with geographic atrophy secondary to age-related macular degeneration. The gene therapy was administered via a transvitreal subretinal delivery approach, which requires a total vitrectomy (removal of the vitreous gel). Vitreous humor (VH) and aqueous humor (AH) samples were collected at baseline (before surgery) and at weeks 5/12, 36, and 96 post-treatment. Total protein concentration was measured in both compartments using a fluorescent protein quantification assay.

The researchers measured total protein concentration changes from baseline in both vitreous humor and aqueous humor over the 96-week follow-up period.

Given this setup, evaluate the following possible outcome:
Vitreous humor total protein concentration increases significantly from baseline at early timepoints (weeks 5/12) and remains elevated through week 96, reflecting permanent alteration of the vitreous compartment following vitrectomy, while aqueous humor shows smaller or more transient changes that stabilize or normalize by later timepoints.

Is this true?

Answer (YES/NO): NO